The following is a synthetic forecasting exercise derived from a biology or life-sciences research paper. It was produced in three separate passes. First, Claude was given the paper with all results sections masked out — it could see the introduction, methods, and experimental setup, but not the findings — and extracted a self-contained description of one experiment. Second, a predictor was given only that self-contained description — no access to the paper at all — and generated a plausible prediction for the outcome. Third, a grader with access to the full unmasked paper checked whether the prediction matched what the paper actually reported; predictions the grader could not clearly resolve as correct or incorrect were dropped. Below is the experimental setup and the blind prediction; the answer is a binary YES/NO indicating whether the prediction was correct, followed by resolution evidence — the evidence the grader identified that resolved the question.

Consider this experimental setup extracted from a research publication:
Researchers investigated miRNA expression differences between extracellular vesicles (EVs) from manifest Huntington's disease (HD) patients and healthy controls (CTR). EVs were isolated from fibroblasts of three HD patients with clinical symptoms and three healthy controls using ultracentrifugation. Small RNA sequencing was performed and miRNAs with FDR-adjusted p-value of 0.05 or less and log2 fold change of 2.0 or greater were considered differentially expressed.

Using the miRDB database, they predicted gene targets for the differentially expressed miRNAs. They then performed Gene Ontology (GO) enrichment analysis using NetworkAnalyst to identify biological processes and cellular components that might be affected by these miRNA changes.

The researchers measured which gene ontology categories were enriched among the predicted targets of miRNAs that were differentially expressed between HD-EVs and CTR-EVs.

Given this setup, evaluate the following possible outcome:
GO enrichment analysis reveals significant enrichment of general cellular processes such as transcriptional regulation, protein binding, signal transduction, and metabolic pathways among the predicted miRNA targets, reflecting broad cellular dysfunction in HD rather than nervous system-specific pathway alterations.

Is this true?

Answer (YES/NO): YES